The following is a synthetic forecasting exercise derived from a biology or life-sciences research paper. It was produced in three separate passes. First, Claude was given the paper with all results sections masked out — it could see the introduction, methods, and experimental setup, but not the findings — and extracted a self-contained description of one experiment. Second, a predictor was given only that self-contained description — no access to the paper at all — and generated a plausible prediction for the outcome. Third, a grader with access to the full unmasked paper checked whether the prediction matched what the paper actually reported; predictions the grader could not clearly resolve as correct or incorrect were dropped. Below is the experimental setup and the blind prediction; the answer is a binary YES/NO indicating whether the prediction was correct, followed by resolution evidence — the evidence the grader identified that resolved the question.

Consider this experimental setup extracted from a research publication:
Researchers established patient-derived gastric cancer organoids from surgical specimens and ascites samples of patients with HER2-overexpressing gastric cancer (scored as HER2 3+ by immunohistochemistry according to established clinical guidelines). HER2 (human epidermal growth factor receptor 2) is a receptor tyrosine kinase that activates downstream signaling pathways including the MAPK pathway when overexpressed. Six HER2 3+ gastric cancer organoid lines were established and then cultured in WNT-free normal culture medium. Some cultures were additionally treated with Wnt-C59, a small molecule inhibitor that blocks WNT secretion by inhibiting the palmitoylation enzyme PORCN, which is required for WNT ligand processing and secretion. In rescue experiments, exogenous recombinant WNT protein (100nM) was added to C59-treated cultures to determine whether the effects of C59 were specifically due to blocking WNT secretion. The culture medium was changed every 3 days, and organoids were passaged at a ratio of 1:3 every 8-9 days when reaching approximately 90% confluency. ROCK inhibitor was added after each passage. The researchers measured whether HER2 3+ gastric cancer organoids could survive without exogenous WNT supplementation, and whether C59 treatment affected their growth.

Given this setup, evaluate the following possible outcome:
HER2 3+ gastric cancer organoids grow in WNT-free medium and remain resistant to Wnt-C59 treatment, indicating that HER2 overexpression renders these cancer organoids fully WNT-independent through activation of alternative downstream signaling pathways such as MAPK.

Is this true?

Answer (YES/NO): NO